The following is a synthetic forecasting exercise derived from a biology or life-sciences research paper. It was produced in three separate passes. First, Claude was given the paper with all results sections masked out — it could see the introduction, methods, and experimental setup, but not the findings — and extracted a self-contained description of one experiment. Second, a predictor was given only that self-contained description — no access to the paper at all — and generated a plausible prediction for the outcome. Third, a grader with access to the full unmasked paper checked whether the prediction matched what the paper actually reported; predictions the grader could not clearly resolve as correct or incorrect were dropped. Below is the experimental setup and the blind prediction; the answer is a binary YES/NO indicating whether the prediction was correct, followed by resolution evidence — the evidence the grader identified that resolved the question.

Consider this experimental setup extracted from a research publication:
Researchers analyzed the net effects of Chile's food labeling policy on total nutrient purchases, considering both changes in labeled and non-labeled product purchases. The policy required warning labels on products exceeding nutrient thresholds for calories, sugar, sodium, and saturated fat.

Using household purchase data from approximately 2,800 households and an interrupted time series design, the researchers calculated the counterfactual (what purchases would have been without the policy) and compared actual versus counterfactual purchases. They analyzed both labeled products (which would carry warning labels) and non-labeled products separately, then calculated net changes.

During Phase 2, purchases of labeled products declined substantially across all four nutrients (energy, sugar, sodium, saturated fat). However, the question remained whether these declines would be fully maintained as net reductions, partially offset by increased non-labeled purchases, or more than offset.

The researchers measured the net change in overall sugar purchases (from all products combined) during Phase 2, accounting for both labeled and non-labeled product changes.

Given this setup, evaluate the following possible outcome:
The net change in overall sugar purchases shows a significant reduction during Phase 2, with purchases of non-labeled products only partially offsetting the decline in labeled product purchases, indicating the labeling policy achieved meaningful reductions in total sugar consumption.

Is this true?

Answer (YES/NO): YES